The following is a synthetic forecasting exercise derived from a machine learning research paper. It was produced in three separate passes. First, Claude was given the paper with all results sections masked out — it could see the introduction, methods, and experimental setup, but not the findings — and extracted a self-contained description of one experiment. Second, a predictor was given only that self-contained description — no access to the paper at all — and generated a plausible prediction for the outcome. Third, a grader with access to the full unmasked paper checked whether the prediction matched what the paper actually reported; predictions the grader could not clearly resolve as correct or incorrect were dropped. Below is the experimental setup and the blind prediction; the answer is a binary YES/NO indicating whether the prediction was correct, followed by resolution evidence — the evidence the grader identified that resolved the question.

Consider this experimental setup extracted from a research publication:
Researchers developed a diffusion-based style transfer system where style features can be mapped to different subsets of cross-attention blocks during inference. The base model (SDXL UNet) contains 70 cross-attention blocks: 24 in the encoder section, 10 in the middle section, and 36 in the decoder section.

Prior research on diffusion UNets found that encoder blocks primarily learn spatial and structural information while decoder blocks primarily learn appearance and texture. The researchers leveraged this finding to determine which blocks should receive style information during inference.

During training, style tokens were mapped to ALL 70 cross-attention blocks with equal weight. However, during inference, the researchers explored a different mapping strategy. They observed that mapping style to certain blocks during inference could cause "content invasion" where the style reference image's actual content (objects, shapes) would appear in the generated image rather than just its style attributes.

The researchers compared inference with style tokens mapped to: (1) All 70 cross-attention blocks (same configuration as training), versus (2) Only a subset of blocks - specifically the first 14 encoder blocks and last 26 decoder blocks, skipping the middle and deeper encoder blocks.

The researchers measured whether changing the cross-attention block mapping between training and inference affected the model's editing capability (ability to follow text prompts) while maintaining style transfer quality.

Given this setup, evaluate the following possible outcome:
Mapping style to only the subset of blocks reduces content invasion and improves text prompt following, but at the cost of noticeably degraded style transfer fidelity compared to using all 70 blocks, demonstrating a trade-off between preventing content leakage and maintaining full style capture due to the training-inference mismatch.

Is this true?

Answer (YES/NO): NO